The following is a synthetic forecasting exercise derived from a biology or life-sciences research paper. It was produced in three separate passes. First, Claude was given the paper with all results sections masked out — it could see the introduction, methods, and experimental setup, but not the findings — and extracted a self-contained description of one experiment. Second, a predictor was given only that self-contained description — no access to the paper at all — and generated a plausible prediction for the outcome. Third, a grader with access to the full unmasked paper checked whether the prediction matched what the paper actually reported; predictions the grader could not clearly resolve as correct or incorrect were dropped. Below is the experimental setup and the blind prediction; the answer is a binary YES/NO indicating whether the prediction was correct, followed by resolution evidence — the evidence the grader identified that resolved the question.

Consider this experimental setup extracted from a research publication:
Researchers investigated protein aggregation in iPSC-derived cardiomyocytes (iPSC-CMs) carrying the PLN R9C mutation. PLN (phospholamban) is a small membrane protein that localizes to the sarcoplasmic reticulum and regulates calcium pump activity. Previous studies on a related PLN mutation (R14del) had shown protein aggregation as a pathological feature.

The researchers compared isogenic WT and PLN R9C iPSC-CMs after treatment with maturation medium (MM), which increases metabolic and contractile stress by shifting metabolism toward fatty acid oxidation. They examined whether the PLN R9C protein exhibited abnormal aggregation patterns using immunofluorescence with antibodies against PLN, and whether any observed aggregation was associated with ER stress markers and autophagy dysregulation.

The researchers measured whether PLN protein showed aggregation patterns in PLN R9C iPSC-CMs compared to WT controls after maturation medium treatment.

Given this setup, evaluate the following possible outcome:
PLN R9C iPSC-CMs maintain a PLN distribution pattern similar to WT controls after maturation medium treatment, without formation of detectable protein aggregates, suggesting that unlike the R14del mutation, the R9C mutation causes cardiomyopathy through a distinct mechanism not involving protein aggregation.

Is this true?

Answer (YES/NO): NO